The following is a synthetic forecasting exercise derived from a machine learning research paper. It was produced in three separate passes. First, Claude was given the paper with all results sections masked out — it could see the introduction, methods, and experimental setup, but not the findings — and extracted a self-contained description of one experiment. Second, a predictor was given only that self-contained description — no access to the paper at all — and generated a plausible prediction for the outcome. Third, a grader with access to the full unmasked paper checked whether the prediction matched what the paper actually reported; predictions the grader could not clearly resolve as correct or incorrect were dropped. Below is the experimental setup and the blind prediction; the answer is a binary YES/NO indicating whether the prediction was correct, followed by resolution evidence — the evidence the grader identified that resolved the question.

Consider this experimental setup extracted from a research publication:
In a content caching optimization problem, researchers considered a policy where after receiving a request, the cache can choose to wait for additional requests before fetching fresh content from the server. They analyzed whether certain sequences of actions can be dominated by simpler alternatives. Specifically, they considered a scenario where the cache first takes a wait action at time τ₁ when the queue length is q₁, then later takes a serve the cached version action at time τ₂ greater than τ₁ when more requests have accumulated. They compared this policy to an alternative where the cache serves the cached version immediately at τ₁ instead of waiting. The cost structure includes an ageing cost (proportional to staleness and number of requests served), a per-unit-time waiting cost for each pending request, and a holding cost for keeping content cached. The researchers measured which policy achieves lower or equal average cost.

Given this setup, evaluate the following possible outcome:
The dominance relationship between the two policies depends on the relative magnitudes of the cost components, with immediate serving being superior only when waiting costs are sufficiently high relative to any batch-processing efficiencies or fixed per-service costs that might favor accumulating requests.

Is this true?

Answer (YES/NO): NO